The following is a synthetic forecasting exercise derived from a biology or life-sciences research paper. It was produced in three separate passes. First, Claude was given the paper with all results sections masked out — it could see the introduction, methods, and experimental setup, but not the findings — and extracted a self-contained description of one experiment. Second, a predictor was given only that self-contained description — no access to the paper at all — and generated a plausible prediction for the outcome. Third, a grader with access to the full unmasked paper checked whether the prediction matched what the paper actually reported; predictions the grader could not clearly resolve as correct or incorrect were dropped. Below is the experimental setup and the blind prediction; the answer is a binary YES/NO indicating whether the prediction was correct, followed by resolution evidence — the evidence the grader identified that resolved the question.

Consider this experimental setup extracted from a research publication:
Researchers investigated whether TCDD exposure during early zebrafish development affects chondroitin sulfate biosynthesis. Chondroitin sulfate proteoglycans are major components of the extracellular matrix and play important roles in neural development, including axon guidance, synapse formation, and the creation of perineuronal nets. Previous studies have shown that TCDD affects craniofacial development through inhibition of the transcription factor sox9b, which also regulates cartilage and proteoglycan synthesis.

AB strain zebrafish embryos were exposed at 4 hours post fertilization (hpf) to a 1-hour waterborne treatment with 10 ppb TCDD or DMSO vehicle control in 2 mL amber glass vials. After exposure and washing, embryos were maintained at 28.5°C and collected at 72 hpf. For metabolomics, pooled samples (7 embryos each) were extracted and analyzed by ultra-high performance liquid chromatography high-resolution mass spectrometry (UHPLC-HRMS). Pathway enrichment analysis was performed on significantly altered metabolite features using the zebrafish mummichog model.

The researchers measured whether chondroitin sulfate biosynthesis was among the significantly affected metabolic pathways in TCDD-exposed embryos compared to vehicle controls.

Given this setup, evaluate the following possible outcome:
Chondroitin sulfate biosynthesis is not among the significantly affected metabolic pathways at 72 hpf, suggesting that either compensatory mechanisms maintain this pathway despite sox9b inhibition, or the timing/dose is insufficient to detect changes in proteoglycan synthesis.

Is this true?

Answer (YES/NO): NO